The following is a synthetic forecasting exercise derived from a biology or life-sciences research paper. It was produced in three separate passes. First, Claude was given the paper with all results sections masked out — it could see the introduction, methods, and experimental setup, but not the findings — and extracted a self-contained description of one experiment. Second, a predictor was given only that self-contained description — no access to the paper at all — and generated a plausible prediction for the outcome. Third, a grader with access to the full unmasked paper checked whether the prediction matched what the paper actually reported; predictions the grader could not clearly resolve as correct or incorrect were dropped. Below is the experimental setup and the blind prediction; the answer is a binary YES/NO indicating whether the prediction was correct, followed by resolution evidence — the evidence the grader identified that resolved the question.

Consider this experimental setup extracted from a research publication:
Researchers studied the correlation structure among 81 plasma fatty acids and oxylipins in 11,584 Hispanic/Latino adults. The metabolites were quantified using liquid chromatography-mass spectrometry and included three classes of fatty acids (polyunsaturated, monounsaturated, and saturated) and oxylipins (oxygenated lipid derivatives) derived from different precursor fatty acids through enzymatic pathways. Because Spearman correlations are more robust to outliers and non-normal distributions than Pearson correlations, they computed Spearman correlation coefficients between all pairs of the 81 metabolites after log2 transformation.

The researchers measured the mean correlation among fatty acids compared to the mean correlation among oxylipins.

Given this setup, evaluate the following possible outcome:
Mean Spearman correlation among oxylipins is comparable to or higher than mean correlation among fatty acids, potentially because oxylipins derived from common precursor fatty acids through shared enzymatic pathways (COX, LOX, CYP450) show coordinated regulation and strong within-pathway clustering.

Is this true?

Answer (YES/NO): NO